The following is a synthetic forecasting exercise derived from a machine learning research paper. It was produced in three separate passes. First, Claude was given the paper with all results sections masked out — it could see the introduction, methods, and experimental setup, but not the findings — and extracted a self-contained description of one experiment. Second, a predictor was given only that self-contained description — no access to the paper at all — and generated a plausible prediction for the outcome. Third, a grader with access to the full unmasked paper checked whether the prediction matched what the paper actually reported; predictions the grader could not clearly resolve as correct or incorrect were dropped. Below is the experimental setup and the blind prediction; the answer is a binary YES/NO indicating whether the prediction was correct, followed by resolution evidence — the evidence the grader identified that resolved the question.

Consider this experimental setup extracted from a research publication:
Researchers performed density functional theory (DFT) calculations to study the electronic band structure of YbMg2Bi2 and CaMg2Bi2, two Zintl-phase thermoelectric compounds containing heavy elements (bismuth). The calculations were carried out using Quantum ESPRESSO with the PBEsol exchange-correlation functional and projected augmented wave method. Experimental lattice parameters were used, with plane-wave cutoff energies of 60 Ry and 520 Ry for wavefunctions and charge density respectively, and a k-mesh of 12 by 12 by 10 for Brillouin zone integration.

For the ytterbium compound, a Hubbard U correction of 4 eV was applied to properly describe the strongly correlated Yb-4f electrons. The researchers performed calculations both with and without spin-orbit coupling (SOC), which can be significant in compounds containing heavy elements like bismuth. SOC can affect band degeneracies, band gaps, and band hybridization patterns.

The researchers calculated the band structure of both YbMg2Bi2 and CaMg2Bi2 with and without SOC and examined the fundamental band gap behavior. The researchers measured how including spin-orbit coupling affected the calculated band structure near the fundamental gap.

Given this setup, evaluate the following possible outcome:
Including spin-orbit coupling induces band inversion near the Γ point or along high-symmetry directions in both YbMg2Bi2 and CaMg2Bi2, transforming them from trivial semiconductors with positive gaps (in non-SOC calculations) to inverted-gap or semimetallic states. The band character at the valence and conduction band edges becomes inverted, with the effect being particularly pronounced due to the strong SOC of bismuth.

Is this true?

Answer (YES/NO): YES